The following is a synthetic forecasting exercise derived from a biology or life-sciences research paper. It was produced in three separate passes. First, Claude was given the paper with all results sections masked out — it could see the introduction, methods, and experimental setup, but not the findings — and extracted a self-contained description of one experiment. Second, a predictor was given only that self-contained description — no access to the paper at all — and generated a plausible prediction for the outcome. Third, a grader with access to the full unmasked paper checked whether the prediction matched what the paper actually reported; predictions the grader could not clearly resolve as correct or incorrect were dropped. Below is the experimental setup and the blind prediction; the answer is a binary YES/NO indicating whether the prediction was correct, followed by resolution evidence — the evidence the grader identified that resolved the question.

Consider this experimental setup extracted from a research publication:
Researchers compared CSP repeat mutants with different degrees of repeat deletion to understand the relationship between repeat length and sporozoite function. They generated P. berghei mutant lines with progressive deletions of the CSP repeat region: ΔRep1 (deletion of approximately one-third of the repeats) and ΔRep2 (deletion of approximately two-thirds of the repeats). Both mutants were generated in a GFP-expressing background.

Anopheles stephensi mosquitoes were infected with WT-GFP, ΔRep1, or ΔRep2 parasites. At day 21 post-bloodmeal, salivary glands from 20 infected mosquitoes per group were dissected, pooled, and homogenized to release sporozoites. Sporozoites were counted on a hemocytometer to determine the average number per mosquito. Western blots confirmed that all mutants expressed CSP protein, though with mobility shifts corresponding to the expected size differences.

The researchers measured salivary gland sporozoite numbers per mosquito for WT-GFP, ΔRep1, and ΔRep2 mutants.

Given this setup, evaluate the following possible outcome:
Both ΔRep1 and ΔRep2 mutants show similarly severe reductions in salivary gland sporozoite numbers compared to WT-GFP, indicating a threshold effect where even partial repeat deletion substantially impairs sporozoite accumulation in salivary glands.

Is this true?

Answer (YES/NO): NO